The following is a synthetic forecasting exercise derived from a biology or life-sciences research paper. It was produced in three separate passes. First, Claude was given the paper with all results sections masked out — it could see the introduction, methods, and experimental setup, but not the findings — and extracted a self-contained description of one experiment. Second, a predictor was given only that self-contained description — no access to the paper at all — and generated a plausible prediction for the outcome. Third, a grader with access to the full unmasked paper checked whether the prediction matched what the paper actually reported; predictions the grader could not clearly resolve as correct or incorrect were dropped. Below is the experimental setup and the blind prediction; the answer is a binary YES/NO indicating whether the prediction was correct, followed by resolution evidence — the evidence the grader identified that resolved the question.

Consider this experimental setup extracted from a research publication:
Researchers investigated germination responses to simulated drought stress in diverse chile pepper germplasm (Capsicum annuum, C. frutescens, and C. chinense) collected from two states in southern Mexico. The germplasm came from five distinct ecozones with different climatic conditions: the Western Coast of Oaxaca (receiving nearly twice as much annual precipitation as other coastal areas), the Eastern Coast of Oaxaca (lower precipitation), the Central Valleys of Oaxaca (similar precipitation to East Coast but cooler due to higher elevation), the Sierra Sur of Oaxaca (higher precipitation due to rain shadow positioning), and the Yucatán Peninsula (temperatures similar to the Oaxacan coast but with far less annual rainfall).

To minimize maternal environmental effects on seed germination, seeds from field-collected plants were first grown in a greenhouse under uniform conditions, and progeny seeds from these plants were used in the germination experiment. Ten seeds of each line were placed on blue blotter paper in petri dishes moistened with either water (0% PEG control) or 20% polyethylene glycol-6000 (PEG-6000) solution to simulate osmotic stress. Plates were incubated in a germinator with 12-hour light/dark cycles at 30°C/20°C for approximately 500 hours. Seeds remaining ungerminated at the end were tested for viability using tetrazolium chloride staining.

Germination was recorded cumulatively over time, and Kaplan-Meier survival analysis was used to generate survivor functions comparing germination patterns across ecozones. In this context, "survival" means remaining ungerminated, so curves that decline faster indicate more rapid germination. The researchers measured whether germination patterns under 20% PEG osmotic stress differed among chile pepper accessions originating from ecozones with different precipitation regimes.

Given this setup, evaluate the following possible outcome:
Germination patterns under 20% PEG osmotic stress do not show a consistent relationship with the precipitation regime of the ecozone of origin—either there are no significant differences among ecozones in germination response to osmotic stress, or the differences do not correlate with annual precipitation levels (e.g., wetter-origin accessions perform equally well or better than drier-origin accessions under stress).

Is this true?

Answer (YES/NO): NO